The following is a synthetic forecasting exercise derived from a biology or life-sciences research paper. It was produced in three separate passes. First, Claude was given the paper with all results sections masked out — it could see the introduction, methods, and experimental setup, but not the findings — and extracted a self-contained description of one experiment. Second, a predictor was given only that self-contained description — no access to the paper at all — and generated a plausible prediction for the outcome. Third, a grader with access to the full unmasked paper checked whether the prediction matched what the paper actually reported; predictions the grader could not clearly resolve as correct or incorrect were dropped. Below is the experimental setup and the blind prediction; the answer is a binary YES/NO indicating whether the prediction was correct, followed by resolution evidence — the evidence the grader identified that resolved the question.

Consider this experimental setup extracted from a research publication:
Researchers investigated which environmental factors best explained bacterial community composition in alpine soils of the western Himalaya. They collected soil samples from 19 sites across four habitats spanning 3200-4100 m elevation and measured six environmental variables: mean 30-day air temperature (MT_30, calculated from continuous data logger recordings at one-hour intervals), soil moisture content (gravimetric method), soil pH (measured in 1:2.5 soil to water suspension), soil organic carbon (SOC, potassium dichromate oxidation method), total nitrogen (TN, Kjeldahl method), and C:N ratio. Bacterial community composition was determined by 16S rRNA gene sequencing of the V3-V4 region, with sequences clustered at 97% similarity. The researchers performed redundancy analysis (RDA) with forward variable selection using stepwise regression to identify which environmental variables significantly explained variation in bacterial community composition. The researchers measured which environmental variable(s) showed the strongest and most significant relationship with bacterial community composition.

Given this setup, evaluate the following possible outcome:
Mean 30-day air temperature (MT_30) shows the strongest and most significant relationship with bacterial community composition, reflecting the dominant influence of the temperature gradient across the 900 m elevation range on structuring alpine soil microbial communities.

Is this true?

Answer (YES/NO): NO